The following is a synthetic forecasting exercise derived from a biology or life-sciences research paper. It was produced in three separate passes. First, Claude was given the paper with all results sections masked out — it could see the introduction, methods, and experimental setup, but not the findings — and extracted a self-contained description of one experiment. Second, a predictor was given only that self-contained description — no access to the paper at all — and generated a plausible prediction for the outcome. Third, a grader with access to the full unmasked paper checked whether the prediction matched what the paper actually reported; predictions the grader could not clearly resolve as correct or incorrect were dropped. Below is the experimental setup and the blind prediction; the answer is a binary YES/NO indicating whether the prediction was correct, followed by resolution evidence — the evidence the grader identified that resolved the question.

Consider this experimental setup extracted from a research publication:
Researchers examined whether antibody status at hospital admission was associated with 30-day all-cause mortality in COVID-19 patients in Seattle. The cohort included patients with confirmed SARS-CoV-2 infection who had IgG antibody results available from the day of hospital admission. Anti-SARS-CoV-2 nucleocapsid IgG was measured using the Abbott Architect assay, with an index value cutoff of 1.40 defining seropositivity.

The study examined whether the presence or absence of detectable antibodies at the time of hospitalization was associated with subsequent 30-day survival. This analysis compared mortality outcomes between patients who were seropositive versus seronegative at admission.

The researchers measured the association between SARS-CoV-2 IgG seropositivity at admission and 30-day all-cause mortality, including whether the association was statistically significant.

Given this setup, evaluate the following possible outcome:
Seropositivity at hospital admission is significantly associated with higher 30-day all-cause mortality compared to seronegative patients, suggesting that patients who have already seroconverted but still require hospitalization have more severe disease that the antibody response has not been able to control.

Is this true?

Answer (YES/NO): NO